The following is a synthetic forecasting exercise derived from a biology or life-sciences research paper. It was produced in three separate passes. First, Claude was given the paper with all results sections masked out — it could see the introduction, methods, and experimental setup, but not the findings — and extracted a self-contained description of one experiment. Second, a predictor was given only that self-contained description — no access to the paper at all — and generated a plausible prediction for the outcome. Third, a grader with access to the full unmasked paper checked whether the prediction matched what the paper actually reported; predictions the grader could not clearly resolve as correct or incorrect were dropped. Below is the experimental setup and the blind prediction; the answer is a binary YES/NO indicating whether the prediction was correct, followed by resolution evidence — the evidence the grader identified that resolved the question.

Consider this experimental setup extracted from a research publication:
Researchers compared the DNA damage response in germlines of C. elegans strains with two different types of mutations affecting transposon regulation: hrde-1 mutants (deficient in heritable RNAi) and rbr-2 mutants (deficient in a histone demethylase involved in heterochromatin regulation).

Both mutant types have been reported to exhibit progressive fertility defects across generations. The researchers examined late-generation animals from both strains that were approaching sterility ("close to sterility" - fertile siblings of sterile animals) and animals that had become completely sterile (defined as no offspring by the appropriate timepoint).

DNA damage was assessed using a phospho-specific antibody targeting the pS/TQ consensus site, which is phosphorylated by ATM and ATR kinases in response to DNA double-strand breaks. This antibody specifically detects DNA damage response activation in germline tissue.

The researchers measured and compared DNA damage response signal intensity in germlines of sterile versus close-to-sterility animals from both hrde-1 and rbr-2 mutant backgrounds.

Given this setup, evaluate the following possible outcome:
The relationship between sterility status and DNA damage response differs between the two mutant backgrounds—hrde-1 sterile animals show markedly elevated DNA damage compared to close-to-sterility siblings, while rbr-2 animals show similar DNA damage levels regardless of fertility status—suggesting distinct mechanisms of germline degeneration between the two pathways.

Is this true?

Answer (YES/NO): NO